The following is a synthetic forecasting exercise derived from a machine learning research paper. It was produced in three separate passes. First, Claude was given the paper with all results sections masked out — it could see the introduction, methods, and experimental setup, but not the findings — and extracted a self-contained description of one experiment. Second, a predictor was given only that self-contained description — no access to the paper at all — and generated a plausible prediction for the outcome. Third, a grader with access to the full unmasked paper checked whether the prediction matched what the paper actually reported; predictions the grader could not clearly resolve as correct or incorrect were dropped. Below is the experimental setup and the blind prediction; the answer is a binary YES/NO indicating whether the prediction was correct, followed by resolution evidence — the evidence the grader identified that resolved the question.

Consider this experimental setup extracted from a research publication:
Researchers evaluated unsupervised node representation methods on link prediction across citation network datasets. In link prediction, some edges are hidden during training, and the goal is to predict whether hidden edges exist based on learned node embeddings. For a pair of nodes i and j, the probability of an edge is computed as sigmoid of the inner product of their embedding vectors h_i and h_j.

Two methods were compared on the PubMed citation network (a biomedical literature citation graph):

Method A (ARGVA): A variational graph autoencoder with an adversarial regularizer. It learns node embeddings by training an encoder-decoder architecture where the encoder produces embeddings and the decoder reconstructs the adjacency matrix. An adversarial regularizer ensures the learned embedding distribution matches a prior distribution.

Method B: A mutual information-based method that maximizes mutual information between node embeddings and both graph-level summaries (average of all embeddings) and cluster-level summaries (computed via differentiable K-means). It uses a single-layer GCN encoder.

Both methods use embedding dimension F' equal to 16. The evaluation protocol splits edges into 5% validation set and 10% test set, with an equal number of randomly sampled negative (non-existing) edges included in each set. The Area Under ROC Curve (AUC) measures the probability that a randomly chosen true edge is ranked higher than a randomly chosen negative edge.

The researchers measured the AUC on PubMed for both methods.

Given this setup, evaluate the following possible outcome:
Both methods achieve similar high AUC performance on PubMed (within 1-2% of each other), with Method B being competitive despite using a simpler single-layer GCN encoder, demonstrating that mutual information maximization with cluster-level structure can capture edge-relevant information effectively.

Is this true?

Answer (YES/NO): NO